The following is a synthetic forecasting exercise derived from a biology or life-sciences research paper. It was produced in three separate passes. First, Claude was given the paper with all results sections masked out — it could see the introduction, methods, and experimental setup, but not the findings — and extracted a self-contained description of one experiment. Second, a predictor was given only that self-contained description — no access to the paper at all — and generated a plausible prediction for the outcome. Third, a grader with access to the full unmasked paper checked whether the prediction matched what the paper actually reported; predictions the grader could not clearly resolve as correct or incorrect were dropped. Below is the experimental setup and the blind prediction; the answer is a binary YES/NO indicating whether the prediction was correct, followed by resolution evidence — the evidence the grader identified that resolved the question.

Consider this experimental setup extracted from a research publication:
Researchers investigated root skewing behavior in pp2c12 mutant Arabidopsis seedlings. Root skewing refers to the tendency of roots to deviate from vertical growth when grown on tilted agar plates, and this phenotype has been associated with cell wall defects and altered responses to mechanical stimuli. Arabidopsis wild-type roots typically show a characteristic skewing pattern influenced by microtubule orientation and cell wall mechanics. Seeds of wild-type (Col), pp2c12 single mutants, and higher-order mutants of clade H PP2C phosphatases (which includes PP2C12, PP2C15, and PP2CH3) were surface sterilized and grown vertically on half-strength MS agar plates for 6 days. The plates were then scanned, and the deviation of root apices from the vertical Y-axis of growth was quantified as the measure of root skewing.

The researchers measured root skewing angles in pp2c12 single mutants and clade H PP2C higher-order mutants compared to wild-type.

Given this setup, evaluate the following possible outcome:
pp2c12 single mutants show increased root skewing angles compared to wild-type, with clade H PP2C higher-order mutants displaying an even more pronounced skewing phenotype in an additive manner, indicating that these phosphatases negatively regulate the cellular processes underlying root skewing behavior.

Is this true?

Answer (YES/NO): NO